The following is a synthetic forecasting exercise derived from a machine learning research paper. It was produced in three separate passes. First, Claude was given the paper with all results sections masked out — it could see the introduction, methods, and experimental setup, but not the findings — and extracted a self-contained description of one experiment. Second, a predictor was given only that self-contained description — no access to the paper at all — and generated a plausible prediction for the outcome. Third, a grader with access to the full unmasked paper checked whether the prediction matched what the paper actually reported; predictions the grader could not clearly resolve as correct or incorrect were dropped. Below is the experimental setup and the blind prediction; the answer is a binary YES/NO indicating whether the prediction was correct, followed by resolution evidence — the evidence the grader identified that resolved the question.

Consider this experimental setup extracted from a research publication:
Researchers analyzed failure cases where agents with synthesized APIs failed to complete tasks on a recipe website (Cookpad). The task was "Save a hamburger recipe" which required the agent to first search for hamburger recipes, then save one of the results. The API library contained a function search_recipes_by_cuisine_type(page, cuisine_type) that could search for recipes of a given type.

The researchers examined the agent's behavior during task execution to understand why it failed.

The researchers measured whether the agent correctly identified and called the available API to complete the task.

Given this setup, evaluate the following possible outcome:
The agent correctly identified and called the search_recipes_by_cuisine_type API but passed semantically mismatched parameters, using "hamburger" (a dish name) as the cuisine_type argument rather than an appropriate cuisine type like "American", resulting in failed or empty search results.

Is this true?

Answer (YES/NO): NO